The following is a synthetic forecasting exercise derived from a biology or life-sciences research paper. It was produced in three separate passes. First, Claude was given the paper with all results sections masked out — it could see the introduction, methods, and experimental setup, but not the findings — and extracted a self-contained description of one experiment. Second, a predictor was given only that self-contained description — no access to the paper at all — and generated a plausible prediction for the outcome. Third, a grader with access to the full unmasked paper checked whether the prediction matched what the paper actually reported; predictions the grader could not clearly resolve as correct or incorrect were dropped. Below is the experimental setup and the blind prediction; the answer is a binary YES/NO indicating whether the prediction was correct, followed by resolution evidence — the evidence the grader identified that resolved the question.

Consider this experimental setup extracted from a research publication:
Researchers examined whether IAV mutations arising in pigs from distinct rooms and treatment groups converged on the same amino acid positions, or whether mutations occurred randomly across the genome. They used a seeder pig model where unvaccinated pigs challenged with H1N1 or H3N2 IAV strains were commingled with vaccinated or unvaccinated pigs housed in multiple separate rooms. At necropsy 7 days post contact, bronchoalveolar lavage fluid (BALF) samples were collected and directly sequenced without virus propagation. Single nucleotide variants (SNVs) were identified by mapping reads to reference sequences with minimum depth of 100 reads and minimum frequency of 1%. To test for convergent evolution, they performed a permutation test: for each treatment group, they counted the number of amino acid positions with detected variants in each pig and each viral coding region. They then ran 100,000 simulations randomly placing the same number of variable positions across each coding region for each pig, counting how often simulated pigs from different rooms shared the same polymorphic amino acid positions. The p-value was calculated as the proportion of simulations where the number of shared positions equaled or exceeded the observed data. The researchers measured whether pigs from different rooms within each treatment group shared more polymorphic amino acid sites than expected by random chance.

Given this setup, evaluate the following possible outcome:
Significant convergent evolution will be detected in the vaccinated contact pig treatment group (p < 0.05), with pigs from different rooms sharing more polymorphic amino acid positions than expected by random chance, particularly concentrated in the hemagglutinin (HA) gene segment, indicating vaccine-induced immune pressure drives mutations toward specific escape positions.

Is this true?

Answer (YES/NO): NO